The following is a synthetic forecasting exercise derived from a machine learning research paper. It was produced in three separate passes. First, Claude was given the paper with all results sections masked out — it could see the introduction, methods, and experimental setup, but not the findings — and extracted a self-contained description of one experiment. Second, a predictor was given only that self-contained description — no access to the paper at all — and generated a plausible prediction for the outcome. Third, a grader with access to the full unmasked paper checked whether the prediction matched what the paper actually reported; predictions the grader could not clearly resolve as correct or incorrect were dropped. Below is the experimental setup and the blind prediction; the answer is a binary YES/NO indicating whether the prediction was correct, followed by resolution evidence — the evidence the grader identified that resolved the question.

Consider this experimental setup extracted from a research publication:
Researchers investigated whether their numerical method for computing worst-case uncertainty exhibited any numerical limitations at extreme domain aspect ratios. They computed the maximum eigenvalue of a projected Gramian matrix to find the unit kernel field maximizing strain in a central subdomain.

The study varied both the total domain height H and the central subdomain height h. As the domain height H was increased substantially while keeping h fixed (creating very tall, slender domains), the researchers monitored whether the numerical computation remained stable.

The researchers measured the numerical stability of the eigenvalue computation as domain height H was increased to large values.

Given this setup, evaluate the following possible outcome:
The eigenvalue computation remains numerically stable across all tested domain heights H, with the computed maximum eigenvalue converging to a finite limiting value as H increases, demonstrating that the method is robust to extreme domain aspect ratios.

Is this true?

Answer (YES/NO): NO